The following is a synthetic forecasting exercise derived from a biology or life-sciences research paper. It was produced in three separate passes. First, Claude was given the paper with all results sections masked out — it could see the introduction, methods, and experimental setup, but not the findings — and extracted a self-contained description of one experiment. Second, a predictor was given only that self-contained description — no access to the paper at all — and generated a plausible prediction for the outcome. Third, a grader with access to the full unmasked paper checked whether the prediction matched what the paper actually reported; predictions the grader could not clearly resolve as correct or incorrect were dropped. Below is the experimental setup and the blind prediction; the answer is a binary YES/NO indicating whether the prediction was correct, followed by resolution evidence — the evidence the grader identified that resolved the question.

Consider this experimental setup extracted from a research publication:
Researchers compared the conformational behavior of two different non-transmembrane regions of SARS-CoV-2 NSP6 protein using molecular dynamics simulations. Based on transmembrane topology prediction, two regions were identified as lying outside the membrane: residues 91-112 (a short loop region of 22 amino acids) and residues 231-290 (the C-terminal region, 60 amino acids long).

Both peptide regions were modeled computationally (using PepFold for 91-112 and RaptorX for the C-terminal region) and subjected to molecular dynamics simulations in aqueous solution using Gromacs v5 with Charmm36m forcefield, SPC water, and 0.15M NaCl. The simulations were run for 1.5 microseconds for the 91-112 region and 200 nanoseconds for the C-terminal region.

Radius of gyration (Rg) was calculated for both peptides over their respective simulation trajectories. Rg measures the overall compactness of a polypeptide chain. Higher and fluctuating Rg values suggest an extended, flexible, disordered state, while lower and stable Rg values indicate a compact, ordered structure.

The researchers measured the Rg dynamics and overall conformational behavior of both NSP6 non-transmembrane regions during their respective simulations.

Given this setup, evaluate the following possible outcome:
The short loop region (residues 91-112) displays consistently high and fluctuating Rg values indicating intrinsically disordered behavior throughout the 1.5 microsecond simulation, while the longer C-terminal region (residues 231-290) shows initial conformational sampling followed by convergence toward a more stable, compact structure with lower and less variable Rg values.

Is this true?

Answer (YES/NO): NO